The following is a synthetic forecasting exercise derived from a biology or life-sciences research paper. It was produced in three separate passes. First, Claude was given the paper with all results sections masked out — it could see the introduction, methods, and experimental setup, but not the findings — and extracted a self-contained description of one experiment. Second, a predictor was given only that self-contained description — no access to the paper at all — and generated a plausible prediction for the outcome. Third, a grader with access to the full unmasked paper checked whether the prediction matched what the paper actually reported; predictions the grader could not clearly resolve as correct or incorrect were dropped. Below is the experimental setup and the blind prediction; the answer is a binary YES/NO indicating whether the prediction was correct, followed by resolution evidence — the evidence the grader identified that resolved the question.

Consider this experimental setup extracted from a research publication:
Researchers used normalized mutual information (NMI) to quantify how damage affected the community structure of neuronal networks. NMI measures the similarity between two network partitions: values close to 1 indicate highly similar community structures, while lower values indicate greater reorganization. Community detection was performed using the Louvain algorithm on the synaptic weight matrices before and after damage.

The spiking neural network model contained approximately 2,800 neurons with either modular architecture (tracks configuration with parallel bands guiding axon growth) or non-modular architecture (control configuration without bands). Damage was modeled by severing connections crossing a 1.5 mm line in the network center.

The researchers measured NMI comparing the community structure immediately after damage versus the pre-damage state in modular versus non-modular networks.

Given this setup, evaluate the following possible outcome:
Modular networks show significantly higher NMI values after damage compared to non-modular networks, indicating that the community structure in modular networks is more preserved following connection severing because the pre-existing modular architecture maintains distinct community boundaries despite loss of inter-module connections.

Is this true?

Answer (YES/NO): YES